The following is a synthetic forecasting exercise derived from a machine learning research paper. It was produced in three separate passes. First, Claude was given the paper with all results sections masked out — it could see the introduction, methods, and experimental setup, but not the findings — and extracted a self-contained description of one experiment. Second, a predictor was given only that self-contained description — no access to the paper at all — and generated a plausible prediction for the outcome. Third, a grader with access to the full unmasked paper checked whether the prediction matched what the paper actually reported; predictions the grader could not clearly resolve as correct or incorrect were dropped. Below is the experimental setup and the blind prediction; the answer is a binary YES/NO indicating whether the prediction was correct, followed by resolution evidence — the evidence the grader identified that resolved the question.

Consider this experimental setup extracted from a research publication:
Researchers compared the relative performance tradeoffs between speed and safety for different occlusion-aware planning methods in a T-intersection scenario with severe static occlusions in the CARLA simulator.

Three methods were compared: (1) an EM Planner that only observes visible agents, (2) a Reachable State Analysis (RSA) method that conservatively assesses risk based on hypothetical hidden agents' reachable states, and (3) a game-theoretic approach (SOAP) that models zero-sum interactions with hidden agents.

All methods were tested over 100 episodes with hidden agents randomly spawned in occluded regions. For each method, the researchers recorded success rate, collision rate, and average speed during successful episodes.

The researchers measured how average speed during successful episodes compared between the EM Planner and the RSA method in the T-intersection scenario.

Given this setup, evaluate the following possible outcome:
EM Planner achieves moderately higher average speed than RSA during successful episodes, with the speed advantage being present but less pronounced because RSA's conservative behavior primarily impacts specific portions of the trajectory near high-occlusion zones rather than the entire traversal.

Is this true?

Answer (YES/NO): NO